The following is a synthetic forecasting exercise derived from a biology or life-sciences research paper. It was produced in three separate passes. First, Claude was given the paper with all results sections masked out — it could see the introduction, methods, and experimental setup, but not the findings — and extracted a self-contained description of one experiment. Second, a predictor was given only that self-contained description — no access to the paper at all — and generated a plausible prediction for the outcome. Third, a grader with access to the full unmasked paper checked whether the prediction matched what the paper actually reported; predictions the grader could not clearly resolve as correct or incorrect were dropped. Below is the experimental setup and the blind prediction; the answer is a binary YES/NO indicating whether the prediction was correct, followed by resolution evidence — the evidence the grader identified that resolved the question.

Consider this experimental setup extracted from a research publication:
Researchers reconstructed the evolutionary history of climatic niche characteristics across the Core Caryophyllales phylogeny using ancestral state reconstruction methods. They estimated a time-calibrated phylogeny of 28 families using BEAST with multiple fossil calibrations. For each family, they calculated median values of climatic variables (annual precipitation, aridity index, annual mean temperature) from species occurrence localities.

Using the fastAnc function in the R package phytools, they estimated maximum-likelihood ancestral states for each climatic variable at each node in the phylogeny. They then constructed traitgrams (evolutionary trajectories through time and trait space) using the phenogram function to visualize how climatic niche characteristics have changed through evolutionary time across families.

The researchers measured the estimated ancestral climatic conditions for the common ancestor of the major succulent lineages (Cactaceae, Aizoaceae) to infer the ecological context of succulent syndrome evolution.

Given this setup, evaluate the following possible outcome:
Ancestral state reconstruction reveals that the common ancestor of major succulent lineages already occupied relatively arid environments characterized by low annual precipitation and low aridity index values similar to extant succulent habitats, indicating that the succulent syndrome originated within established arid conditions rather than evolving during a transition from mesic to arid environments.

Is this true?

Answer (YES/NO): NO